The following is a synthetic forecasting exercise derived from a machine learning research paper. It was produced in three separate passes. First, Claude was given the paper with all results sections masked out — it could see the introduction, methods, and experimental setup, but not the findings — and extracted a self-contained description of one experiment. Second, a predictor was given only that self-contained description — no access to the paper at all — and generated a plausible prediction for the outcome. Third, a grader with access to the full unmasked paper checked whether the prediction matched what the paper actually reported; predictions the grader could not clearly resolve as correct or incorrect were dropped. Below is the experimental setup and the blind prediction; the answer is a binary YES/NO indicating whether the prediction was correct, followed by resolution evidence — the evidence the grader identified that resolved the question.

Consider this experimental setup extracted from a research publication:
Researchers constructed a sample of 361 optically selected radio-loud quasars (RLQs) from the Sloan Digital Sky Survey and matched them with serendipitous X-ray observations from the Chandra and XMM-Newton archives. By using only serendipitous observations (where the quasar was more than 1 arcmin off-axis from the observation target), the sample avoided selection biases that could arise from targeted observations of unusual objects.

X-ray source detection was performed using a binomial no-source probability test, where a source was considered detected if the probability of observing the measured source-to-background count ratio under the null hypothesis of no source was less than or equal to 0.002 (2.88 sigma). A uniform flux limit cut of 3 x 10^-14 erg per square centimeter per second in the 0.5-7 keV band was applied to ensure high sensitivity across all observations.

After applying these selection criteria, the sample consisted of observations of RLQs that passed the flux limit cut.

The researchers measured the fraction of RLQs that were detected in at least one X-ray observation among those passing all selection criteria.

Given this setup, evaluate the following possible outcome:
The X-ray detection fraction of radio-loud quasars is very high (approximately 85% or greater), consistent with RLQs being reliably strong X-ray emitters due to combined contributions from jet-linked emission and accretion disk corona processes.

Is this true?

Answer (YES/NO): YES